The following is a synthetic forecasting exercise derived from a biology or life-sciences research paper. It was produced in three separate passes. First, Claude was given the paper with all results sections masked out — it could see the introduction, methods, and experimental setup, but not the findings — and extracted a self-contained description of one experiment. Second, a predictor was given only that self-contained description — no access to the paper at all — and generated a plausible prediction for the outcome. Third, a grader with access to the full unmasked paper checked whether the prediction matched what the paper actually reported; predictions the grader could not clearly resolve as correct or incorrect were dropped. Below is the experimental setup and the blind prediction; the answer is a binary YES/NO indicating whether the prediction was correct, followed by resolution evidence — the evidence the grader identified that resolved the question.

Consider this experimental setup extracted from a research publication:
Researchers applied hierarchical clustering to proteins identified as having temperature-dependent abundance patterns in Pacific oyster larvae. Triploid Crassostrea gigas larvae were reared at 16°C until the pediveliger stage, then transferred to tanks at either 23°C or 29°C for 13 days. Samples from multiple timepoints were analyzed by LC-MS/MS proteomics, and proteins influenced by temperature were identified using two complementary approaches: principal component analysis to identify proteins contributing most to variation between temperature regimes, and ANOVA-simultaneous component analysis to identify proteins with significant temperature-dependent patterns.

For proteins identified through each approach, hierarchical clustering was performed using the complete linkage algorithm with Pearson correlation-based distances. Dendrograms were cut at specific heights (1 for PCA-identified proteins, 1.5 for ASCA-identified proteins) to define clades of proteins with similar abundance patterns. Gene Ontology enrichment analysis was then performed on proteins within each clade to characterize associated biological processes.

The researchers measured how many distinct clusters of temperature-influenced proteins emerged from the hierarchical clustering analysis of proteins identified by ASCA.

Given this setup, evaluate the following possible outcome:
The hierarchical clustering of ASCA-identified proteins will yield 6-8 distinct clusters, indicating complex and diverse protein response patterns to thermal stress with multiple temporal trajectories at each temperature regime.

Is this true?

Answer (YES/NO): NO